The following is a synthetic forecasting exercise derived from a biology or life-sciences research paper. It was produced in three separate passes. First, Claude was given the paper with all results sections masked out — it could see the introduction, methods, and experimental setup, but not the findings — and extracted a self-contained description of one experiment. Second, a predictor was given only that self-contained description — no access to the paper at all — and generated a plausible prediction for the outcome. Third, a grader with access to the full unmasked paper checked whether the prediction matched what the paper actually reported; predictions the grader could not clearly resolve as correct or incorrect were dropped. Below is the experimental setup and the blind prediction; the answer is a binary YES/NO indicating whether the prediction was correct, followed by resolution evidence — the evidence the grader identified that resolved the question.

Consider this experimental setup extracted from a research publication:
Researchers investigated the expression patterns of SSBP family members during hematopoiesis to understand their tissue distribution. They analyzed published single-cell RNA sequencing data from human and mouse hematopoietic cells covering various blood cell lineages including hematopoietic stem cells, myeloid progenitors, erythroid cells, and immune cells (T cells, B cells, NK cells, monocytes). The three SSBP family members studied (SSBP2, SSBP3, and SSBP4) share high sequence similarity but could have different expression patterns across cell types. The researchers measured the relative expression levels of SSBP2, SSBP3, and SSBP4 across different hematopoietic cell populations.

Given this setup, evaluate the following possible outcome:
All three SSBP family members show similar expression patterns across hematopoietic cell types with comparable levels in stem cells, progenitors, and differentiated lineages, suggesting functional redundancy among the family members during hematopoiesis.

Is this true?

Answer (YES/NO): NO